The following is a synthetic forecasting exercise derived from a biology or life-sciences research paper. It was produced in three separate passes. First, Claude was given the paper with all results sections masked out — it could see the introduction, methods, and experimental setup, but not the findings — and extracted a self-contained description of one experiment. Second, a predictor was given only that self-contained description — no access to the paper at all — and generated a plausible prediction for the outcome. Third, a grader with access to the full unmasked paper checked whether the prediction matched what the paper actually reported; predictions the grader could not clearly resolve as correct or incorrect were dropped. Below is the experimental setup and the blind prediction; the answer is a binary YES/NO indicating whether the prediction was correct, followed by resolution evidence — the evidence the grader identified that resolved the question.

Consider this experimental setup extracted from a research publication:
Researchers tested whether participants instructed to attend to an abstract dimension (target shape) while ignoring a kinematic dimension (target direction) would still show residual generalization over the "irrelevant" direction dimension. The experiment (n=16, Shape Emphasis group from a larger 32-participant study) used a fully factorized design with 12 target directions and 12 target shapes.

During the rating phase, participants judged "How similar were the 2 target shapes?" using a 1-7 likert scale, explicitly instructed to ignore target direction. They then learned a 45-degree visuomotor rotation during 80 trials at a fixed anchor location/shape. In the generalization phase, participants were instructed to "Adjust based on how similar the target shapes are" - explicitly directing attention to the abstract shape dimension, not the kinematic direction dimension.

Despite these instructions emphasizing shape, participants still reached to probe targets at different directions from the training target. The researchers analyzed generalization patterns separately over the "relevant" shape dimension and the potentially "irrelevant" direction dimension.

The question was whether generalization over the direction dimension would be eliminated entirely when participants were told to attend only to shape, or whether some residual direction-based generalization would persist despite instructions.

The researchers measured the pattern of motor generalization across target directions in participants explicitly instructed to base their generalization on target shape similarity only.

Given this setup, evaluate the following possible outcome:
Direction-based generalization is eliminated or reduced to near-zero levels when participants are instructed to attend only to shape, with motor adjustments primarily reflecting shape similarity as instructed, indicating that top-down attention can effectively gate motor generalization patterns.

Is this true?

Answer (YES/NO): NO